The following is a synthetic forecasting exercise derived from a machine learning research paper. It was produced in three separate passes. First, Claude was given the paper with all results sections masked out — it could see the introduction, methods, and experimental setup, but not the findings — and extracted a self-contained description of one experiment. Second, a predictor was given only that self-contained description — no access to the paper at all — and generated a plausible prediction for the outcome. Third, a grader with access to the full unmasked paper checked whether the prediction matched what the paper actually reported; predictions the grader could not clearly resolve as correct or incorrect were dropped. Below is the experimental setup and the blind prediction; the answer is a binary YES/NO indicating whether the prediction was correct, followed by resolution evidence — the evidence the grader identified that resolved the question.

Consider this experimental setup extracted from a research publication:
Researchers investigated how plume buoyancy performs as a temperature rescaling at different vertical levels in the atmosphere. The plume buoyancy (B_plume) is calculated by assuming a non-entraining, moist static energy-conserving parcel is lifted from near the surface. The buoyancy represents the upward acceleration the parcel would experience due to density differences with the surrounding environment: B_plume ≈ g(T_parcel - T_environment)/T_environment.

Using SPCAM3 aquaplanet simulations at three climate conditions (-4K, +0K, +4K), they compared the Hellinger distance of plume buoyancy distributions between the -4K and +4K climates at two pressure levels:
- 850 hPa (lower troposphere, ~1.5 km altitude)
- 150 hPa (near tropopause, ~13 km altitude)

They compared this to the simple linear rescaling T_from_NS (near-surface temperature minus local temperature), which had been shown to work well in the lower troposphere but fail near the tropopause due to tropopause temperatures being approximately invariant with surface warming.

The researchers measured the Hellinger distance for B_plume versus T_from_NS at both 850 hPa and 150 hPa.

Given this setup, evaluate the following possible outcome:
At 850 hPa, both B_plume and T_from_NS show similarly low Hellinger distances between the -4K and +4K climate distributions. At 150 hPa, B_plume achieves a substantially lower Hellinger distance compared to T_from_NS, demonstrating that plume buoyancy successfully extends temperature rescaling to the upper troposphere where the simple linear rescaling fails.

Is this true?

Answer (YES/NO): NO